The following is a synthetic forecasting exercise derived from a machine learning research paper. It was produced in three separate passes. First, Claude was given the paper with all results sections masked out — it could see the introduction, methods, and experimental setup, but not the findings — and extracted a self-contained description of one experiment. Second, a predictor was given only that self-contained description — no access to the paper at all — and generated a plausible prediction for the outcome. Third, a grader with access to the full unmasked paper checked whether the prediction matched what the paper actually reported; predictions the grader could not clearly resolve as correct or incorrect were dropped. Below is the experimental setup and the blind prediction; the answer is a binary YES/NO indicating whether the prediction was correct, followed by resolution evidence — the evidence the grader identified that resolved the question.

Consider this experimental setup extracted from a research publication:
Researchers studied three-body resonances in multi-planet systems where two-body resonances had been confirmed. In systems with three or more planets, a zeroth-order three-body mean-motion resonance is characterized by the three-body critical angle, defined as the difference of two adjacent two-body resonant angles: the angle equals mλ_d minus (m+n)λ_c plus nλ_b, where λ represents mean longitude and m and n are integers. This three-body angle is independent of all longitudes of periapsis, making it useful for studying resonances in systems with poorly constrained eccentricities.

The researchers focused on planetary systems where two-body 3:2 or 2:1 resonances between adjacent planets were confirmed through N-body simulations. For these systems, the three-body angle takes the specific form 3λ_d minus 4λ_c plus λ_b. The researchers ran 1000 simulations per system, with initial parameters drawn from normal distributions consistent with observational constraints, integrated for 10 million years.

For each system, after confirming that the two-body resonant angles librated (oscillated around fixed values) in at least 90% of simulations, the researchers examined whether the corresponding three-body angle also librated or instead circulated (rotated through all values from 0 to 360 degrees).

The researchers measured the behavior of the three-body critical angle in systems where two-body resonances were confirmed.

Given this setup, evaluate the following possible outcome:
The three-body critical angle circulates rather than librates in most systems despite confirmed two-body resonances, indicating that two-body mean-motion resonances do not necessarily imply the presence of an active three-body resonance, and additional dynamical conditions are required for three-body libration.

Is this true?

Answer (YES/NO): YES